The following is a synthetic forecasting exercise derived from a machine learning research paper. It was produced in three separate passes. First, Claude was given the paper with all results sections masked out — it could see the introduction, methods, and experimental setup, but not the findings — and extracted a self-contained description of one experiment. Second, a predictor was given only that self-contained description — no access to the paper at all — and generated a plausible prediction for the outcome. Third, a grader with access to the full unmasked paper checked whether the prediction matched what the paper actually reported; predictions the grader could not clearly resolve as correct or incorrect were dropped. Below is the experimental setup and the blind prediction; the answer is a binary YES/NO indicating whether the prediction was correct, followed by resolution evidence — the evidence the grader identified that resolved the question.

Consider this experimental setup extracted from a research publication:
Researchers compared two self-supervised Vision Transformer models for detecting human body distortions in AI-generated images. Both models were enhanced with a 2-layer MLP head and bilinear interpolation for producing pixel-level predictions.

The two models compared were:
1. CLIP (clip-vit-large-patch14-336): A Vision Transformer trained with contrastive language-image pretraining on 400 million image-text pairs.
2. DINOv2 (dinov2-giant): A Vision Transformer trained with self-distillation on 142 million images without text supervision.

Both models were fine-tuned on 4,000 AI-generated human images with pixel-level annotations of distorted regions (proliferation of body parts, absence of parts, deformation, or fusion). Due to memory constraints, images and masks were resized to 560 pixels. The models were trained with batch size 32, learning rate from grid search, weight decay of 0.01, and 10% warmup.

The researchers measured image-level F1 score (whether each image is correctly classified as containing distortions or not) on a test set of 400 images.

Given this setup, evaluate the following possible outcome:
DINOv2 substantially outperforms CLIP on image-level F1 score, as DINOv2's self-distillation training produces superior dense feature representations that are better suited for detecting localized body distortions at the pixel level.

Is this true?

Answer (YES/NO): NO